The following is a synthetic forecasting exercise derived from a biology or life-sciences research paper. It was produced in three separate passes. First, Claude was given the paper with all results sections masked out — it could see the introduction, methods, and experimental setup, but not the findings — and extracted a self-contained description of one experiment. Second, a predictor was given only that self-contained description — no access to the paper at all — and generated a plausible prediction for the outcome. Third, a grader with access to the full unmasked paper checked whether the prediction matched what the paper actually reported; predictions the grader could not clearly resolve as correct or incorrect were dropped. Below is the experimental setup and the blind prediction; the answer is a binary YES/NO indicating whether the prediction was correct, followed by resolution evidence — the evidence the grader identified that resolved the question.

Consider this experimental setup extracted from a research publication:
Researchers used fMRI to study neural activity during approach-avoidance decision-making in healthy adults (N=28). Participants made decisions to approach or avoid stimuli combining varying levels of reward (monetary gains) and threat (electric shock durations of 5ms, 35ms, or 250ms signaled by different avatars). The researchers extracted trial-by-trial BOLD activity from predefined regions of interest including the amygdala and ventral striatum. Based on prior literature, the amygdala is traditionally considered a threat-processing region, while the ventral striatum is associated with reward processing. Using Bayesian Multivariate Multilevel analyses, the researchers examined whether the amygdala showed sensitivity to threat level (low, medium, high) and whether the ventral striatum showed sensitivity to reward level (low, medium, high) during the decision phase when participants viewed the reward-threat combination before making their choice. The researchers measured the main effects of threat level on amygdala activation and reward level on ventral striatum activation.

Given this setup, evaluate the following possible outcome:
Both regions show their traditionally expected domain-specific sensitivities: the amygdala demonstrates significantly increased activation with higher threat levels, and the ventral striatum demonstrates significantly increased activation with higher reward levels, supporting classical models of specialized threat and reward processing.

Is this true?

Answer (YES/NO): NO